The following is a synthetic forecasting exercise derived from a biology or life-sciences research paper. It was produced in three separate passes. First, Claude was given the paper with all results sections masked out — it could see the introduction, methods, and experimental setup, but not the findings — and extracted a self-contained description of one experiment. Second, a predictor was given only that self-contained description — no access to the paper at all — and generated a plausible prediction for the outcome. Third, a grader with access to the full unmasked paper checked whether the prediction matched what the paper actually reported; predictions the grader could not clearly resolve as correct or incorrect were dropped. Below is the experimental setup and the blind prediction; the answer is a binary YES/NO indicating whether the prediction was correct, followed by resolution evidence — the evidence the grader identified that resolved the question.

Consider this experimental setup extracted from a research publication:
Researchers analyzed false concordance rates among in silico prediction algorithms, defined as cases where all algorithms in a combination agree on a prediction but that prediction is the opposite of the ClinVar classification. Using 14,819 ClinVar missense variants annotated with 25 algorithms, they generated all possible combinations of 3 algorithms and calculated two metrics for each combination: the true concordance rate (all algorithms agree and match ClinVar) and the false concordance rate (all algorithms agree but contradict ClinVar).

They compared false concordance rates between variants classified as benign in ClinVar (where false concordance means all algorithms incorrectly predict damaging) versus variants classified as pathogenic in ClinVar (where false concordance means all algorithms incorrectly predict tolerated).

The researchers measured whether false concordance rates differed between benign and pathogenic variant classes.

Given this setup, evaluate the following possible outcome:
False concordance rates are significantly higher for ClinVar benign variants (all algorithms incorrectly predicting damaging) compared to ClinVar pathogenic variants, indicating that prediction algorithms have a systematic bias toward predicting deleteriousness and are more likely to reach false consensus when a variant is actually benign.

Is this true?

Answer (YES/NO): YES